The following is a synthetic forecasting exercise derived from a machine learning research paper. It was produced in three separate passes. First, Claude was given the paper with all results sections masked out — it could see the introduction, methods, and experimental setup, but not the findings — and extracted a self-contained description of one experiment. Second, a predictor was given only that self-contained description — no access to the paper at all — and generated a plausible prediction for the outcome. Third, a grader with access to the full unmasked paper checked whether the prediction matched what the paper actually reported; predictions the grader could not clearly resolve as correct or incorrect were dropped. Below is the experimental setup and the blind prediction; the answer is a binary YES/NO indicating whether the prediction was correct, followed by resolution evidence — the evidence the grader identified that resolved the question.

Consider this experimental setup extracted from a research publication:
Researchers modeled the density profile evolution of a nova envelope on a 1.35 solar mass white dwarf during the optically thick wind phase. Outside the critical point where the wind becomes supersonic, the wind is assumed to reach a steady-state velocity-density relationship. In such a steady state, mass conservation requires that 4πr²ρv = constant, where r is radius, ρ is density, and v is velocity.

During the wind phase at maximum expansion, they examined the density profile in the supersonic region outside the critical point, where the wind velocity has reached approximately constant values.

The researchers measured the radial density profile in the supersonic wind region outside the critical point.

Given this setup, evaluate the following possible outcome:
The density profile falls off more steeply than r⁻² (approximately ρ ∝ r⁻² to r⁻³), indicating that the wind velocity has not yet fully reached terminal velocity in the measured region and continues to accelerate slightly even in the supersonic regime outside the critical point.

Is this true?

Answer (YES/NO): NO